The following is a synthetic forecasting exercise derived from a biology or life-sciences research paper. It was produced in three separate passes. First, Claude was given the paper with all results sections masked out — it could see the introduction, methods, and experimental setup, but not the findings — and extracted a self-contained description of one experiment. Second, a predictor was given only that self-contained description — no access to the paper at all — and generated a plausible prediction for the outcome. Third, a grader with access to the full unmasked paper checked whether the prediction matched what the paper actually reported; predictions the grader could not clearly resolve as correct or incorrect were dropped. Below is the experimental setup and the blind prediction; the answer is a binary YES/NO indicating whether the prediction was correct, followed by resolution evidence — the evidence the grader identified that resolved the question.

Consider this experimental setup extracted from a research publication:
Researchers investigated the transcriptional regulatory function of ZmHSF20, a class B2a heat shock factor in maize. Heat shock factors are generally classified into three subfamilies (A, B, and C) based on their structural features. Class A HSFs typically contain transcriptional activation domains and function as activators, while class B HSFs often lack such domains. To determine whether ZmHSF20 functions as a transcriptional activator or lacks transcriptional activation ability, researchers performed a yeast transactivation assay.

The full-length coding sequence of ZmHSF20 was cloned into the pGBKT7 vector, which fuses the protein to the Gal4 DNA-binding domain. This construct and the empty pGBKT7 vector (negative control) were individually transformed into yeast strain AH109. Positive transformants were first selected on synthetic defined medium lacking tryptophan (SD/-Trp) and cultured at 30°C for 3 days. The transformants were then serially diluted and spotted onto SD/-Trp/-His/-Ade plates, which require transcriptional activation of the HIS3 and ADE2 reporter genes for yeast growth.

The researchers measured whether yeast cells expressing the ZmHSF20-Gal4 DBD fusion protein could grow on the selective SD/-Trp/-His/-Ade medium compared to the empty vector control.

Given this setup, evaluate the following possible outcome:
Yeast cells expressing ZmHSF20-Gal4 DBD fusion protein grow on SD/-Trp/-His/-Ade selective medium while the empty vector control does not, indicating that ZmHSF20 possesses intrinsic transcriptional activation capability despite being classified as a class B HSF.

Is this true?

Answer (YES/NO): NO